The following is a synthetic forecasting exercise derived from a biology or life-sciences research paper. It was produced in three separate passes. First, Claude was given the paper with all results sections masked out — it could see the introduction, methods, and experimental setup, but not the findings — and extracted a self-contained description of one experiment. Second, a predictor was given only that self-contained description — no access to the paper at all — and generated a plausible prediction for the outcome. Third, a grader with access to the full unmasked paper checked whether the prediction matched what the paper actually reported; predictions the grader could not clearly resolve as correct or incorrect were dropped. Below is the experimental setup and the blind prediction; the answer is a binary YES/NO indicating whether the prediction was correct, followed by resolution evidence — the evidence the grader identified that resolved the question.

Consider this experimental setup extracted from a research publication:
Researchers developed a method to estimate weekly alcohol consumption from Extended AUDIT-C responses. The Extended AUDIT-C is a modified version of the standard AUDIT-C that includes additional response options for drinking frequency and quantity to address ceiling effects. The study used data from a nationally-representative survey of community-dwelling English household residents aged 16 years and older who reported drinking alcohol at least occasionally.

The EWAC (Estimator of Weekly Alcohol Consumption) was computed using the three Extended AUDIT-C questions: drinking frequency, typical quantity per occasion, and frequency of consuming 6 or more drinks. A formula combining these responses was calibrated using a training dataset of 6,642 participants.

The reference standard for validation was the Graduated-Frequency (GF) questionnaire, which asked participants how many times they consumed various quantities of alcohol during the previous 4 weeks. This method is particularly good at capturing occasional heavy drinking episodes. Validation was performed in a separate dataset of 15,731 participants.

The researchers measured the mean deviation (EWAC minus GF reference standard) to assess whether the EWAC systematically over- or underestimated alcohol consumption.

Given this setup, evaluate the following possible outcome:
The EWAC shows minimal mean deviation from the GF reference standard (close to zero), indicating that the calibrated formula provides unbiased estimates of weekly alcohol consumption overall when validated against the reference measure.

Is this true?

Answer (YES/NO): YES